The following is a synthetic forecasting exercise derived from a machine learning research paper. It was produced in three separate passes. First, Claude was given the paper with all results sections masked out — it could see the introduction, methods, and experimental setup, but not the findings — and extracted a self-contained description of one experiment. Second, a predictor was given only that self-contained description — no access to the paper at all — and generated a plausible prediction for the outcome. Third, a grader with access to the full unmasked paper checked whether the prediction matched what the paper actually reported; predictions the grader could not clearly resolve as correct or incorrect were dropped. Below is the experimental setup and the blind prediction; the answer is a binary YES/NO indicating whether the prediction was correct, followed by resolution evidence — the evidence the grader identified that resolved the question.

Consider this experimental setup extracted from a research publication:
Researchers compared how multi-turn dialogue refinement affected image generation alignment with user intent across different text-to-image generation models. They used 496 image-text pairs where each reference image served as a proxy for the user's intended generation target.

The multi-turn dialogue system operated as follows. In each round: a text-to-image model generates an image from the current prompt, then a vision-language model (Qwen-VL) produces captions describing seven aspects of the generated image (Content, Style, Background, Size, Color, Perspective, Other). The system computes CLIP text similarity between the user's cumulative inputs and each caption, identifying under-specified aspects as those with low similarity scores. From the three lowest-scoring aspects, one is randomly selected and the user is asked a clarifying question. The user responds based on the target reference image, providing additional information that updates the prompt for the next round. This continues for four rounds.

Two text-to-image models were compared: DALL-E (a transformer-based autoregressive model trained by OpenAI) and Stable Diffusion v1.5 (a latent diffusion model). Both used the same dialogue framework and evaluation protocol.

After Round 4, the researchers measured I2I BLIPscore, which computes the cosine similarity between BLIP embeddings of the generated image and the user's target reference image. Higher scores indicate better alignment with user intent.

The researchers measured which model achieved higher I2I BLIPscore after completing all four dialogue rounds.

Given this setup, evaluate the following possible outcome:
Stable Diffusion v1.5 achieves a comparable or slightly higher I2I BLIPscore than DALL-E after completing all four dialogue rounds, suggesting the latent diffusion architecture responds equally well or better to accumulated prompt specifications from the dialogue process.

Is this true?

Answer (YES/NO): NO